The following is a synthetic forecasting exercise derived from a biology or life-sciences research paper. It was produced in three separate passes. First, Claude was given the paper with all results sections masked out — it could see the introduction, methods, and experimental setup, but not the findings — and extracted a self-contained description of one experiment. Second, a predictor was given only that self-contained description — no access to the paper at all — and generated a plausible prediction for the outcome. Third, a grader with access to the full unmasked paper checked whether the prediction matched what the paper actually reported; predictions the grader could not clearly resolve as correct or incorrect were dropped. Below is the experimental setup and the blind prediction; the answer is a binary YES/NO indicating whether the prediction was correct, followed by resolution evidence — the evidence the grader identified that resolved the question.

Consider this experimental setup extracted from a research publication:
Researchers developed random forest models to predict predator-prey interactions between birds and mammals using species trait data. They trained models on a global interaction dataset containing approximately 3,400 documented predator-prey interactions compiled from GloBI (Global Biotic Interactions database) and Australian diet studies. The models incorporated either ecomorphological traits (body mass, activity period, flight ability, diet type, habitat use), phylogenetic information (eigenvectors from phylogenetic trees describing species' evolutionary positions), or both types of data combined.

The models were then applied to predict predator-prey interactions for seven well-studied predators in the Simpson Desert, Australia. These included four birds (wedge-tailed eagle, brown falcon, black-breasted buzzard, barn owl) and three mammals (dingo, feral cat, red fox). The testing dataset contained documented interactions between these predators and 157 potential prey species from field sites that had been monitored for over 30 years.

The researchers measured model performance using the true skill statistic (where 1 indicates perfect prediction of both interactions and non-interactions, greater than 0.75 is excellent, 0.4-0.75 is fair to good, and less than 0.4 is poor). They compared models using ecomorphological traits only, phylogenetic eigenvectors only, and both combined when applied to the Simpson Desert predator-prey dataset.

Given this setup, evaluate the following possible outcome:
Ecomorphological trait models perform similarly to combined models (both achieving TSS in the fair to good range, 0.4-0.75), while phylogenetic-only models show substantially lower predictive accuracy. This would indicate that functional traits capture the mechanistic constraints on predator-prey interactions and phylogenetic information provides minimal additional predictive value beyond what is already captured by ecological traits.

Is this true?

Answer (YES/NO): NO